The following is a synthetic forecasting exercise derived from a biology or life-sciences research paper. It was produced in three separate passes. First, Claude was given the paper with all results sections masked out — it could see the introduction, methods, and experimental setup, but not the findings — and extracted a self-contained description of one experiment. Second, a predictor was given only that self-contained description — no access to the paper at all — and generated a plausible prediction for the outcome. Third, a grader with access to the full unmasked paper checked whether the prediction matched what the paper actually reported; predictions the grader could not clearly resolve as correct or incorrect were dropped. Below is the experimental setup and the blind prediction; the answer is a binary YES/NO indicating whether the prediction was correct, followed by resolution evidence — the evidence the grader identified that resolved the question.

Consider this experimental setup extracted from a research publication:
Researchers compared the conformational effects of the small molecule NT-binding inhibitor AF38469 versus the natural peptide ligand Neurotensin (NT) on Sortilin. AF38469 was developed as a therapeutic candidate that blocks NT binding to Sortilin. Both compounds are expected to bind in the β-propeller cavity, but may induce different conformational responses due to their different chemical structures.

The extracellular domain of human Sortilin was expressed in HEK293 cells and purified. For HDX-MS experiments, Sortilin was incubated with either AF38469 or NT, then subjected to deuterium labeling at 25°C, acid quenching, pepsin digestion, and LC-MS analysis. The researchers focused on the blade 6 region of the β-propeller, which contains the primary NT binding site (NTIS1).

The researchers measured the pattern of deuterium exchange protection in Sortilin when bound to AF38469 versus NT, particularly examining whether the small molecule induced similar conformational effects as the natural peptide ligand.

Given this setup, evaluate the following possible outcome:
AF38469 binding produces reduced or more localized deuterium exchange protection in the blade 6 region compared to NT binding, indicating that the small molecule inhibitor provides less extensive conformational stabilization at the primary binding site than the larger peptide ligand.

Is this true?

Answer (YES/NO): YES